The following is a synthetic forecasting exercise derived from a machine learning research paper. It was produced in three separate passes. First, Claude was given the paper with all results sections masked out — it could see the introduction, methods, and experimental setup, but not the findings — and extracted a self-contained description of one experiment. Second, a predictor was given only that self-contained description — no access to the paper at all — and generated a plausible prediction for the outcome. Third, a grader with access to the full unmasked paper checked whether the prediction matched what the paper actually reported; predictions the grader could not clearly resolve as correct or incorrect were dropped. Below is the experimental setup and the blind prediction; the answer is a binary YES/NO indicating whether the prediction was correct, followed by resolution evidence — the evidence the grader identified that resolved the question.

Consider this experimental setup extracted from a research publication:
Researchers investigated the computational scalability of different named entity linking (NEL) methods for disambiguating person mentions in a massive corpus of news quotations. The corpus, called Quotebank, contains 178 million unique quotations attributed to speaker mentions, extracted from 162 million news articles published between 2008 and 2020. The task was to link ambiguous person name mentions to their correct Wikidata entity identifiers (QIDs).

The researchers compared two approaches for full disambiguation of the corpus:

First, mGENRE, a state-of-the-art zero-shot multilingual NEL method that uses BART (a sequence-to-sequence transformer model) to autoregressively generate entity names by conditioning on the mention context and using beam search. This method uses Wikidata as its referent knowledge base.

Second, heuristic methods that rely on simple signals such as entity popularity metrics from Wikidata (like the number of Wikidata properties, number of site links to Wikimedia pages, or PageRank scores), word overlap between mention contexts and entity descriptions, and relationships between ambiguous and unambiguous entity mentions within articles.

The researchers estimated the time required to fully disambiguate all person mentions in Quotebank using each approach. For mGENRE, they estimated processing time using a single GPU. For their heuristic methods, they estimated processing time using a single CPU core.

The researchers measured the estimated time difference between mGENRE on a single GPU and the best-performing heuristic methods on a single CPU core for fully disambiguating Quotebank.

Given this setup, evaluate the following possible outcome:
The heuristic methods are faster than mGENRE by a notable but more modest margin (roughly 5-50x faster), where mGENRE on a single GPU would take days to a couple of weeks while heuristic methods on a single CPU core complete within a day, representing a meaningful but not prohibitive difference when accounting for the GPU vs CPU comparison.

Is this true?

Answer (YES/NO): NO